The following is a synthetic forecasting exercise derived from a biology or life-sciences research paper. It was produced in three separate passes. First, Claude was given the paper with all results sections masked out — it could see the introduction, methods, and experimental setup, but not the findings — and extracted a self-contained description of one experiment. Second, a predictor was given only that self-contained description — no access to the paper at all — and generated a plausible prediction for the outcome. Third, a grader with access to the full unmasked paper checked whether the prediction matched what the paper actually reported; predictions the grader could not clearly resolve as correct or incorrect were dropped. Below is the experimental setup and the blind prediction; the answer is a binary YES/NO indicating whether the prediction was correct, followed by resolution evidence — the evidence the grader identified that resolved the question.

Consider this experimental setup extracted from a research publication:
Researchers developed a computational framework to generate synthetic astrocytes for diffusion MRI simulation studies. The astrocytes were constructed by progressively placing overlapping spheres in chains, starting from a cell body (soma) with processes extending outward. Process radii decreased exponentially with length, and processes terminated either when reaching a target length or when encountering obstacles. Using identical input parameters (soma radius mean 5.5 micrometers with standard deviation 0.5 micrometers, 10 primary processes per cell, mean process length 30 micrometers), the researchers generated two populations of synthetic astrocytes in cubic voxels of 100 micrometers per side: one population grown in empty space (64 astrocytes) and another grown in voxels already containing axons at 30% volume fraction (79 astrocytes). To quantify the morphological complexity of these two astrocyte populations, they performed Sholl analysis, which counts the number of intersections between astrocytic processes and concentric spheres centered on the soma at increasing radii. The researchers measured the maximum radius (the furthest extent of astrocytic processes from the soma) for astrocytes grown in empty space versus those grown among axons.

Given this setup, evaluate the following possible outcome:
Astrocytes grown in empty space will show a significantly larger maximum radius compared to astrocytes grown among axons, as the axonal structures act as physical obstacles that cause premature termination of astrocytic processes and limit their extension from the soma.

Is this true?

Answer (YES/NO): NO